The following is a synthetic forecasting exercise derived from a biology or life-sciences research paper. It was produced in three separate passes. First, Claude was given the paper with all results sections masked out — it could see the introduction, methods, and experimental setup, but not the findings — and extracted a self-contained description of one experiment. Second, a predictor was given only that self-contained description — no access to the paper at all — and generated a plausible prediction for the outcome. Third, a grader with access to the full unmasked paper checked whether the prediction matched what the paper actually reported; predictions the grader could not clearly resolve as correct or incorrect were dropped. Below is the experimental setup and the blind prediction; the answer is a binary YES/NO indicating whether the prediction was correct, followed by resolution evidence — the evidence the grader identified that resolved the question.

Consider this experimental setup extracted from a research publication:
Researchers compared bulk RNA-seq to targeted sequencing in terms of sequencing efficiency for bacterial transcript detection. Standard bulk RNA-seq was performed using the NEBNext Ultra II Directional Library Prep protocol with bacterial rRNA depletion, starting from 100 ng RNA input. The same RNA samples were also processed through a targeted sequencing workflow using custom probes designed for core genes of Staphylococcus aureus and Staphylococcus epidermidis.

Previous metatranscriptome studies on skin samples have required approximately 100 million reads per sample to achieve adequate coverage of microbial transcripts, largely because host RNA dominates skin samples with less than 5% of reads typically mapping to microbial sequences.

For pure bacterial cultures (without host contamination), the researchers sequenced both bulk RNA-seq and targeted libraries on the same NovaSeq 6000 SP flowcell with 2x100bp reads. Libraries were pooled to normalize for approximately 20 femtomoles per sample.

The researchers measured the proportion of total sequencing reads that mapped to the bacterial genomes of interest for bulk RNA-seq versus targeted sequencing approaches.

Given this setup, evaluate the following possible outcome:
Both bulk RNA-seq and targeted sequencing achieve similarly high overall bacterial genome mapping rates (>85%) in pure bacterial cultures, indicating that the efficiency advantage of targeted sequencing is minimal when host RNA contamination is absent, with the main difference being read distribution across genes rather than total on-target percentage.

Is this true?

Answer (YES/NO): NO